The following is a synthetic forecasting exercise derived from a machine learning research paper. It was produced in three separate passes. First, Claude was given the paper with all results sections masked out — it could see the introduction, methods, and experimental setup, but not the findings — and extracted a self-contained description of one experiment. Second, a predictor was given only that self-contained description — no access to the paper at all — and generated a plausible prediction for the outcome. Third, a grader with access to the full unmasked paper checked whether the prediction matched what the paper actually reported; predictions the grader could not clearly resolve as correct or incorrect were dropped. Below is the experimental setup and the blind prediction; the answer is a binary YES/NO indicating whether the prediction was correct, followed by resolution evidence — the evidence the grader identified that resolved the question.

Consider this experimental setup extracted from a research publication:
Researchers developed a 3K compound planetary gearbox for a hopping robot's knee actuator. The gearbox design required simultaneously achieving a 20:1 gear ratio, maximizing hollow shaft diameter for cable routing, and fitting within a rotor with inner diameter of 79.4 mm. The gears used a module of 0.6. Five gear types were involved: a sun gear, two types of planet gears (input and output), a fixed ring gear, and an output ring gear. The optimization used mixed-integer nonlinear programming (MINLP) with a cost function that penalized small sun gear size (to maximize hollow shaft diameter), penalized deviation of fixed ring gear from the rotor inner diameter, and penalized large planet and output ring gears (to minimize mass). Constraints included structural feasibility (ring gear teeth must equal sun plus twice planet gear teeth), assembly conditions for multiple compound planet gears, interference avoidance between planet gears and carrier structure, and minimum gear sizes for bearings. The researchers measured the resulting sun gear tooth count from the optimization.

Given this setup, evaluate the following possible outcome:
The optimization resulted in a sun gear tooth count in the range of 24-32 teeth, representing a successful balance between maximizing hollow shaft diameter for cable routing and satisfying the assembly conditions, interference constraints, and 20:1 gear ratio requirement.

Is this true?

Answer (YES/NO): NO